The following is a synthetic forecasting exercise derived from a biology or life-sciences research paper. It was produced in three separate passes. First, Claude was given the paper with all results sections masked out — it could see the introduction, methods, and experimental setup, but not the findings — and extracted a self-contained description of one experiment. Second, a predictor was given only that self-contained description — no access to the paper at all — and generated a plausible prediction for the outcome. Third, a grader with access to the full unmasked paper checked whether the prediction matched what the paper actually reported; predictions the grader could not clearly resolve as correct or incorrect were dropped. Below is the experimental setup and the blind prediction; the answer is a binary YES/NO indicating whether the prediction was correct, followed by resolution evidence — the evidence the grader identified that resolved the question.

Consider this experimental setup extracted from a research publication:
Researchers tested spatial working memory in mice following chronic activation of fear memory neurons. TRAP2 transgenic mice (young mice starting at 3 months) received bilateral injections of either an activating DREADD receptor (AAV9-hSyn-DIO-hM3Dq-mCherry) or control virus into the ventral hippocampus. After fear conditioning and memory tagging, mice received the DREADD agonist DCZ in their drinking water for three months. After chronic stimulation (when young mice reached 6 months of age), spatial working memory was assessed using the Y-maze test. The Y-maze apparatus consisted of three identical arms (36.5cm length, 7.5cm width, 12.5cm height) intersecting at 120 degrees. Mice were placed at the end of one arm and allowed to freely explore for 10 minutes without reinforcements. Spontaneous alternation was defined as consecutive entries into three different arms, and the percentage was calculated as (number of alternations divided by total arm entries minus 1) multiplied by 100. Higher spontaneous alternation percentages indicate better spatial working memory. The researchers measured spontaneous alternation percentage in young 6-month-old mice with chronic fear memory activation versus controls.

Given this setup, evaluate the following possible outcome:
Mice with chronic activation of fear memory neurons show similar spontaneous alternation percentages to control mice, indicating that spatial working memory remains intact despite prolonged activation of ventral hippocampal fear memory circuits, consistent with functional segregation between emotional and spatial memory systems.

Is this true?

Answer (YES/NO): YES